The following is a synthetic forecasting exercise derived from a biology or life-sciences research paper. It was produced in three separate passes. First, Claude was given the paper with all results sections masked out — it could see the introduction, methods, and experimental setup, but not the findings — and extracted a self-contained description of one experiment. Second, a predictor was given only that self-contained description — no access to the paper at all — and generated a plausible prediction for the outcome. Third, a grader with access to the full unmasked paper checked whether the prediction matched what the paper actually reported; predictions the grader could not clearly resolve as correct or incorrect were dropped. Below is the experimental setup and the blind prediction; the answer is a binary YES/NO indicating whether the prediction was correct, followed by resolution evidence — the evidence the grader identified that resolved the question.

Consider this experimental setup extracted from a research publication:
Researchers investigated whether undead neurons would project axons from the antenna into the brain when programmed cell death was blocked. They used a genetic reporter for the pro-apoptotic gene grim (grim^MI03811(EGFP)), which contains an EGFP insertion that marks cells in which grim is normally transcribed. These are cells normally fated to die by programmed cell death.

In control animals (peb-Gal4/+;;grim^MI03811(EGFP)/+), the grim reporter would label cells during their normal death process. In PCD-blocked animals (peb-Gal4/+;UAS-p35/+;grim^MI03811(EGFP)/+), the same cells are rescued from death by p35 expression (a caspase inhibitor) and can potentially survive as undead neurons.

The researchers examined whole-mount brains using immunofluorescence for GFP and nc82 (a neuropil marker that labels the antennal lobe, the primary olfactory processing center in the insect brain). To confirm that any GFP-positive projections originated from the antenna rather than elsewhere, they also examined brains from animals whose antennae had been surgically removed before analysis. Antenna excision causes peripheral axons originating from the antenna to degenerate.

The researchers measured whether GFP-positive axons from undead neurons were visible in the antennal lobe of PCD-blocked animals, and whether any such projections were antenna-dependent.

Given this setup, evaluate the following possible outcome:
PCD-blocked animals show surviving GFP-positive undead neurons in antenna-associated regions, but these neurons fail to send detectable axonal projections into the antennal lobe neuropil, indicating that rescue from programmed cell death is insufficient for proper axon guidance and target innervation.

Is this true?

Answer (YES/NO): NO